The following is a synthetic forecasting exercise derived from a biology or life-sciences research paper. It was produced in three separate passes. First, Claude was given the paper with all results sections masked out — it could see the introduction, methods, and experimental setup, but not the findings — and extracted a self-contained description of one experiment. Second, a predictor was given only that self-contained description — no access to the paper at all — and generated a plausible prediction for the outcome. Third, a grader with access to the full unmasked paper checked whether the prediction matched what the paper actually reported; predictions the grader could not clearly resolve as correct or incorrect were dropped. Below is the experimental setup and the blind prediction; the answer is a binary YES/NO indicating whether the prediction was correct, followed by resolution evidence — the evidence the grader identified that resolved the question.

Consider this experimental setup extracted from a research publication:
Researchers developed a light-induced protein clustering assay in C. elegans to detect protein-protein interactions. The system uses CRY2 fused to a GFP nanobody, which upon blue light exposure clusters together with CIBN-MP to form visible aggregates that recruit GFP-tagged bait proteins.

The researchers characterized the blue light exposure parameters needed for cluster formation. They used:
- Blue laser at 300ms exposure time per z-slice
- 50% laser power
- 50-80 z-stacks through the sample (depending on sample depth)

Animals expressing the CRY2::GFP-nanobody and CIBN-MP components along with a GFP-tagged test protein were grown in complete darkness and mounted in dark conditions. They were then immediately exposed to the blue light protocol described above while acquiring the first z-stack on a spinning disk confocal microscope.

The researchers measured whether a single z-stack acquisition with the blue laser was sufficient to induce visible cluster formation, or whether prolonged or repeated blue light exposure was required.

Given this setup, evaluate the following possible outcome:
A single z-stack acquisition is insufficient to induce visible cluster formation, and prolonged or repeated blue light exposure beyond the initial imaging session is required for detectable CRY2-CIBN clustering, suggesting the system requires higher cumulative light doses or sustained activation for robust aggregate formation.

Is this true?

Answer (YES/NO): NO